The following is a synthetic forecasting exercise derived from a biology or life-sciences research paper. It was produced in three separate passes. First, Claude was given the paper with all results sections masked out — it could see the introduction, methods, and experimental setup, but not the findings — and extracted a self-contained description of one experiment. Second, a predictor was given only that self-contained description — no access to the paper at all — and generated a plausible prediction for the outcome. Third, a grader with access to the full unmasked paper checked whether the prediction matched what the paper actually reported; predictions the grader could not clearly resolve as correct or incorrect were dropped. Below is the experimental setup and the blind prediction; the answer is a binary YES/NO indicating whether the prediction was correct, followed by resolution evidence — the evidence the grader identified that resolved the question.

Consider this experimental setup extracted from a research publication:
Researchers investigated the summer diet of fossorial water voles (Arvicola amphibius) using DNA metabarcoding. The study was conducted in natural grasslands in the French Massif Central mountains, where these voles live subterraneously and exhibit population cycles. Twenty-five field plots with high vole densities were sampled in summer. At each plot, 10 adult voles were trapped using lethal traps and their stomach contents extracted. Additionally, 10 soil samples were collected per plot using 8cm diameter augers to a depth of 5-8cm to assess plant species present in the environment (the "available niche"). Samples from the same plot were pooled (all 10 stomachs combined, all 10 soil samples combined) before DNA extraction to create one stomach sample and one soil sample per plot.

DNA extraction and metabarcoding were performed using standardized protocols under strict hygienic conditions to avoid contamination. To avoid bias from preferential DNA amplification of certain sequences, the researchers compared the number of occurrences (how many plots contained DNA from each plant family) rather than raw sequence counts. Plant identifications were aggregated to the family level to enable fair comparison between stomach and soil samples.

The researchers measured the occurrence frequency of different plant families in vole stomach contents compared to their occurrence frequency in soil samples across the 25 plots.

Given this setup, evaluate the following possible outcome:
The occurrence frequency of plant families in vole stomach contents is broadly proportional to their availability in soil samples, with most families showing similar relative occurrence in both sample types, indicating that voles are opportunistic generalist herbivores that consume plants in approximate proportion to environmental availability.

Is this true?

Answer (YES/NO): NO